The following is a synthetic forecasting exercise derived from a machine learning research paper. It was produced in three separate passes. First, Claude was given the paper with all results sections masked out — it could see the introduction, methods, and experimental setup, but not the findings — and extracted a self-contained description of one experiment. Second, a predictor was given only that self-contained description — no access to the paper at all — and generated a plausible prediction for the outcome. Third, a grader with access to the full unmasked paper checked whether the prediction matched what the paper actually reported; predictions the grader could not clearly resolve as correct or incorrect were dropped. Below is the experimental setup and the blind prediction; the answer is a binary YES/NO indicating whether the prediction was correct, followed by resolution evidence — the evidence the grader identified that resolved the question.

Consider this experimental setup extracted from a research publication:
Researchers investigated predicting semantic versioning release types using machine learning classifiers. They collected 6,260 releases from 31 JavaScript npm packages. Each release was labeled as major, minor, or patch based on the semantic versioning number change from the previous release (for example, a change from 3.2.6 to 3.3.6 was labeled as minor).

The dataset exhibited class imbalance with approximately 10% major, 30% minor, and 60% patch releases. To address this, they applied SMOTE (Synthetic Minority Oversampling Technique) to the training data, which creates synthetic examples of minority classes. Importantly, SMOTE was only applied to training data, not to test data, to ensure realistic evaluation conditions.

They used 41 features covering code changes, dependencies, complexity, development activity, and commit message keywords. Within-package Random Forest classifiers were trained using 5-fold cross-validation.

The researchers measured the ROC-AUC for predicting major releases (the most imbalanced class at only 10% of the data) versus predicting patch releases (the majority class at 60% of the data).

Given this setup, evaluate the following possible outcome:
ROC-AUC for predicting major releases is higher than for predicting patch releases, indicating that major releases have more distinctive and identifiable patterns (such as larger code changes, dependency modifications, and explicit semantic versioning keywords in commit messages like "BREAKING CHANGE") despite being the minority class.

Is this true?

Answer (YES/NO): YES